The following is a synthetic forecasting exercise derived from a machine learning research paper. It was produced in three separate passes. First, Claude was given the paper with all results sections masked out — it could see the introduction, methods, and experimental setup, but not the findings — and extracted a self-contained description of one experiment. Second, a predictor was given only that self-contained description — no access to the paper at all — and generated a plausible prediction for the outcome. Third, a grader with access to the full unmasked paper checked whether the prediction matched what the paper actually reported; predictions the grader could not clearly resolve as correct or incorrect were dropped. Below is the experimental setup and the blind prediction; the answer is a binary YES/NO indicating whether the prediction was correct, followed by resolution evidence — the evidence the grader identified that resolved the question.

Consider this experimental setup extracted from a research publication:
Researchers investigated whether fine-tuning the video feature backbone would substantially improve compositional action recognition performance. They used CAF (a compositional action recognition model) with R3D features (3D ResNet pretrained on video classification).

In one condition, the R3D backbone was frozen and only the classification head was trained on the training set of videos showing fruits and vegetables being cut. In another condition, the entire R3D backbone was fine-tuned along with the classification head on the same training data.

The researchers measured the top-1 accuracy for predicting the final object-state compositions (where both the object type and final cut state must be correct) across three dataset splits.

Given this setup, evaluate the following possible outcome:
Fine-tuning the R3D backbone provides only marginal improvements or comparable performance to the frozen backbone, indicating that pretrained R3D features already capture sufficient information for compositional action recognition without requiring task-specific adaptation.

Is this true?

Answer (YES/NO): NO